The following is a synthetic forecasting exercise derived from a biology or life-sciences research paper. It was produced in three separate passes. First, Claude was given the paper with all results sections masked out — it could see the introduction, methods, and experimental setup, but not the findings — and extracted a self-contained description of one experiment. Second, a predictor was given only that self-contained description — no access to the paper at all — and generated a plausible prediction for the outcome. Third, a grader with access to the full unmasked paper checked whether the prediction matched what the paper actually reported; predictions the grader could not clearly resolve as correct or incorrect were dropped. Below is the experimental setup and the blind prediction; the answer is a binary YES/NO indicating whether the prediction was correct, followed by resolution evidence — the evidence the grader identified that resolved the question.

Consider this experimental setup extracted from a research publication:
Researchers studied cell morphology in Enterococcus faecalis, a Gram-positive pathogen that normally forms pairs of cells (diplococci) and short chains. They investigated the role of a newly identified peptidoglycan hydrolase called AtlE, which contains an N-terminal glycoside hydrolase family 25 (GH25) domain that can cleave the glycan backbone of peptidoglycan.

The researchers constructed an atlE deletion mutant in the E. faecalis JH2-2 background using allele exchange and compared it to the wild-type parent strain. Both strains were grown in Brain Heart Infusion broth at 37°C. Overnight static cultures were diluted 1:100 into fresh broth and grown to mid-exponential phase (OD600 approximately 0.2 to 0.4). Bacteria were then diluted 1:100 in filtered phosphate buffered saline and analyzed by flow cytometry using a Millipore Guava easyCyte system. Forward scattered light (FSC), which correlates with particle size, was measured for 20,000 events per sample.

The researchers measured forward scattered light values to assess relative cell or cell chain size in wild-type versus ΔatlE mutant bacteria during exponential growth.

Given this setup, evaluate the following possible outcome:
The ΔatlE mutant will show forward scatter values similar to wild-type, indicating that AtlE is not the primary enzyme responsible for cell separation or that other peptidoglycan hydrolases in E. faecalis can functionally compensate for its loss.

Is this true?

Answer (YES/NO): NO